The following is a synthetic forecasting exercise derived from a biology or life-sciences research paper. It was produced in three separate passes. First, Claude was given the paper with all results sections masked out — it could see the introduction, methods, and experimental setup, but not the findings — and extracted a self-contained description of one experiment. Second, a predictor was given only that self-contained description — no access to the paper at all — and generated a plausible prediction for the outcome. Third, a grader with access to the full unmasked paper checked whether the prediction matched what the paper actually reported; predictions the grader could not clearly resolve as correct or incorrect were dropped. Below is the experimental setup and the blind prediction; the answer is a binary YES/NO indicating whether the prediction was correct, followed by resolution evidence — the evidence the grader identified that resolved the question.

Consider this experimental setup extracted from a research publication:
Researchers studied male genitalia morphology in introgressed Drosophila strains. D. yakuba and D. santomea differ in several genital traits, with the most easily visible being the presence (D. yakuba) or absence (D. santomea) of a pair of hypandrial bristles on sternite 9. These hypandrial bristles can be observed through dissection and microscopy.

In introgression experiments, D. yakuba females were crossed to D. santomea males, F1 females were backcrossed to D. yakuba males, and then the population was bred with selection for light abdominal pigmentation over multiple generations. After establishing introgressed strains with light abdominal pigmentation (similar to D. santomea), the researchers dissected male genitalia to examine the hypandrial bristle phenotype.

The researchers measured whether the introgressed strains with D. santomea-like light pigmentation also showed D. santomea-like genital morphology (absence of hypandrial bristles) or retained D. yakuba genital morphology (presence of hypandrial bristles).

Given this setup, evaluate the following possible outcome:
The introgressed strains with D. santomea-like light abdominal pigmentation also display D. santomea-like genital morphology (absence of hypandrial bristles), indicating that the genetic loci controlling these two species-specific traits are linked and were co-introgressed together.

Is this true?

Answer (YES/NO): NO